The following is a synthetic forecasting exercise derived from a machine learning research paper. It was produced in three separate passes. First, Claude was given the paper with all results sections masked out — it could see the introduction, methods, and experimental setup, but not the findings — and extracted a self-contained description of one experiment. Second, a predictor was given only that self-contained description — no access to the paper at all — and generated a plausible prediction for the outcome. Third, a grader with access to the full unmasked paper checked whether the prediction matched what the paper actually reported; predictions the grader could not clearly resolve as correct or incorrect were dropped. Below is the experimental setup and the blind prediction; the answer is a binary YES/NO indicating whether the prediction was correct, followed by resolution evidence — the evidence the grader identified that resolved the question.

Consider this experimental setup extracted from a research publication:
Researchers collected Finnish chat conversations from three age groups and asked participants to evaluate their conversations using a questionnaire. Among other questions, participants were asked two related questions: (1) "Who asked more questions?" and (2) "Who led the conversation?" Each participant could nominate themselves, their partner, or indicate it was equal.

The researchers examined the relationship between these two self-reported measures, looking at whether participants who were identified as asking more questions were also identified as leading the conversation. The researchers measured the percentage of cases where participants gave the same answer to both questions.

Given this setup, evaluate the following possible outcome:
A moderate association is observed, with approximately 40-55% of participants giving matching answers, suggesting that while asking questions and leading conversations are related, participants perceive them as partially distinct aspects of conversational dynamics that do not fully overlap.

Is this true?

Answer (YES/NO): NO